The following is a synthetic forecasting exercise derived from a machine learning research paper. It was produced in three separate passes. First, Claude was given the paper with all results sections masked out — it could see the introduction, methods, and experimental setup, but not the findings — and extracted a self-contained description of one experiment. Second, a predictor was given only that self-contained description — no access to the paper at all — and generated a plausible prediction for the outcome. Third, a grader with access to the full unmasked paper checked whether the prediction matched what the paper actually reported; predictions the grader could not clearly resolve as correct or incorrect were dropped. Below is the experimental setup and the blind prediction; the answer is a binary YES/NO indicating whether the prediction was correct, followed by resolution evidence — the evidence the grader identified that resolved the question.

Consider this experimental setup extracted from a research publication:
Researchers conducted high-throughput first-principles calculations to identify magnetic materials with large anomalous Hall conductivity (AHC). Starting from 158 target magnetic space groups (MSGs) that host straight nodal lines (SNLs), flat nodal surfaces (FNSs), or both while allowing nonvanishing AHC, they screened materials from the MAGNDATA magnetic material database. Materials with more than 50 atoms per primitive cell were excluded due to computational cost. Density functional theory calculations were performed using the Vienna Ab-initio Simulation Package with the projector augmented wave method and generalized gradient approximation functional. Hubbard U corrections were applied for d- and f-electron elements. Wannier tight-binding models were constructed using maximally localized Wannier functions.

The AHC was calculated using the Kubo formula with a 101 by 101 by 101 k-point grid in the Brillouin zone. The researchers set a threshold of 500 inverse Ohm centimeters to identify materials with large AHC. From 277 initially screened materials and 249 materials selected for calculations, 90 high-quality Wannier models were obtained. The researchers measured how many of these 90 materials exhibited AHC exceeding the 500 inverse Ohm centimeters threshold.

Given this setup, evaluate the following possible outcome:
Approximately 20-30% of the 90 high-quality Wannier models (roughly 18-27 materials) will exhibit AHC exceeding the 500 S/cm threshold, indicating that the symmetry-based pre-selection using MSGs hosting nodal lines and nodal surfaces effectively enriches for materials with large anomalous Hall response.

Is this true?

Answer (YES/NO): NO